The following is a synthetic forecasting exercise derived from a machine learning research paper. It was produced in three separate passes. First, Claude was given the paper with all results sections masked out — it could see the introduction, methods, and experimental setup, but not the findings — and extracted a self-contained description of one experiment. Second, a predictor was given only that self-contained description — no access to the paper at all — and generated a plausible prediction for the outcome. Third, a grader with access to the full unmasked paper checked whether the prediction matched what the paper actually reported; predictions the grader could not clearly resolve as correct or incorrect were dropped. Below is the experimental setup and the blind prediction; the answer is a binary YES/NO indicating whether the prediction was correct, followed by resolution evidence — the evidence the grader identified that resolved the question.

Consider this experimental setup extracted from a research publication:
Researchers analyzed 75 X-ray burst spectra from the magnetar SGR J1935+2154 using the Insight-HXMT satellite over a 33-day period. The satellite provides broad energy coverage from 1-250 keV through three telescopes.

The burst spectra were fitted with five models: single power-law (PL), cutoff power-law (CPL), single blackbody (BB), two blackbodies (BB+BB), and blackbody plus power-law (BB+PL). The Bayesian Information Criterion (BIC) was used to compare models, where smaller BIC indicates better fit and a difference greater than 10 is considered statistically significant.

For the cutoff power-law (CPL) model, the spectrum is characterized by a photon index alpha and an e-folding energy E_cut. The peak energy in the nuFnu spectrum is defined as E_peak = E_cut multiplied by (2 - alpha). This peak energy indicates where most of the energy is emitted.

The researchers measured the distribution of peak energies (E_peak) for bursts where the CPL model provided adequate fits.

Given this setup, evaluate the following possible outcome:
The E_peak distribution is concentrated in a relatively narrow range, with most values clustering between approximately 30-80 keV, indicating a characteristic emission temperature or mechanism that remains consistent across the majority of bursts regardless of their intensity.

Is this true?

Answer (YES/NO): NO